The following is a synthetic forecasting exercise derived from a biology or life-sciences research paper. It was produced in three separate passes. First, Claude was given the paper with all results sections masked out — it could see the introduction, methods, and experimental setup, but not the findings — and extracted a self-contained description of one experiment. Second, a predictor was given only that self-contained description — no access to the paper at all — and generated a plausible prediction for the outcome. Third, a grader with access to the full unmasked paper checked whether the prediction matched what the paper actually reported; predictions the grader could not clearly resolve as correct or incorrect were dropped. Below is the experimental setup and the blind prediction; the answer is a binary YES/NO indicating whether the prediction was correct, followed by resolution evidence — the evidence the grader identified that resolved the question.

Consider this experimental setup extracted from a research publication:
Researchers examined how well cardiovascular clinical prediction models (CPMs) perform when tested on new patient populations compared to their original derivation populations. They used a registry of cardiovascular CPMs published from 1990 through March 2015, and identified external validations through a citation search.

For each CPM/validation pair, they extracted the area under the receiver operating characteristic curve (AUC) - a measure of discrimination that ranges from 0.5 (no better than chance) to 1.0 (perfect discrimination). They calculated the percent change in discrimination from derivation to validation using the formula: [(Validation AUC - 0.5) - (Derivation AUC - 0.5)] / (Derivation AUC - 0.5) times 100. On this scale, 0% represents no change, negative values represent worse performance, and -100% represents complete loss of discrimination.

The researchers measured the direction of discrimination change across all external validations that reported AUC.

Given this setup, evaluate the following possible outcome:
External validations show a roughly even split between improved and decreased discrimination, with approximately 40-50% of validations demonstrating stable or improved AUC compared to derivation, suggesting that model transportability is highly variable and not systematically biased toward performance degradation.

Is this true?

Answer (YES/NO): NO